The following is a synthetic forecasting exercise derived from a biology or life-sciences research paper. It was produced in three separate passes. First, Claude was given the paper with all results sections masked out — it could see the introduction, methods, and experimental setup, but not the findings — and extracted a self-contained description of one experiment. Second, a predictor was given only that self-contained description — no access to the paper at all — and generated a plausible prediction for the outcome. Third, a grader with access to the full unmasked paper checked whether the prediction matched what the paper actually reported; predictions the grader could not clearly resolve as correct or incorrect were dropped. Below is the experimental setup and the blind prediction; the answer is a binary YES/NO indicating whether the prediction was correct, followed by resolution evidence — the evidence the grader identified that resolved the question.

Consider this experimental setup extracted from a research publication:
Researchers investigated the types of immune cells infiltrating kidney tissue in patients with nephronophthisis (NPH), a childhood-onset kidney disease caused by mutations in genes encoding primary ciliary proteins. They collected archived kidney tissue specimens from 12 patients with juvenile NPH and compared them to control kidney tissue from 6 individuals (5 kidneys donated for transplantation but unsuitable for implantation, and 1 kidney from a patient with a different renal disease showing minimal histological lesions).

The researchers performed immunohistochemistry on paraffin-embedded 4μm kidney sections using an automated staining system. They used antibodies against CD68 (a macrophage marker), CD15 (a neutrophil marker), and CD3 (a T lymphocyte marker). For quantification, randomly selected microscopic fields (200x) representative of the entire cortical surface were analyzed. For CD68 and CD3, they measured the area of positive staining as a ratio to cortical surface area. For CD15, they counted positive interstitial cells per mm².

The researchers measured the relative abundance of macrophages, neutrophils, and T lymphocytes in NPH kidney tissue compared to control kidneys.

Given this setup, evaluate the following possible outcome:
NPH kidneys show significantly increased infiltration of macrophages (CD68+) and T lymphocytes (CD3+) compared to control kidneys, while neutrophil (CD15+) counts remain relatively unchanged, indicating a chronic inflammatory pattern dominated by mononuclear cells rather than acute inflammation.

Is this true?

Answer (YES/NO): NO